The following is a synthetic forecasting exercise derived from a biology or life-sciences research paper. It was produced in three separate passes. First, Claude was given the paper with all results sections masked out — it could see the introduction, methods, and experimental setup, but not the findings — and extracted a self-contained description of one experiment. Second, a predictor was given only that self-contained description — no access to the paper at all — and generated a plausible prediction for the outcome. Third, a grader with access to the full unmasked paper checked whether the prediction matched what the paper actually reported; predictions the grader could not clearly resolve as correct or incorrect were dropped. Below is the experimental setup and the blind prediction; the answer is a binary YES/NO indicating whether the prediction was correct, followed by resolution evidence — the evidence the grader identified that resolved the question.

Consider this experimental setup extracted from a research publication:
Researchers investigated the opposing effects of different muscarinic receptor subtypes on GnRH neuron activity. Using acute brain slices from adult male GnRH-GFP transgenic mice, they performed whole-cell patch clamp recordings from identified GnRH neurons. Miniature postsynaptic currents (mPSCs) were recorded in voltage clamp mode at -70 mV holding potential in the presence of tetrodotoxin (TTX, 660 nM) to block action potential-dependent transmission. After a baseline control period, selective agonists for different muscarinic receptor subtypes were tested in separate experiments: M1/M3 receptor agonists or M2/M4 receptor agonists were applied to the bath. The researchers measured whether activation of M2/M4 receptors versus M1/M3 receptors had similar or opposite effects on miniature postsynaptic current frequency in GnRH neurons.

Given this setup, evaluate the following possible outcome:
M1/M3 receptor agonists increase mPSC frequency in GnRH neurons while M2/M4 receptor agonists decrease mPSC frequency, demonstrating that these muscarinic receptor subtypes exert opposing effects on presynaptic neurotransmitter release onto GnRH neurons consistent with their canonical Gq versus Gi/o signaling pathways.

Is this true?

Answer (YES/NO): YES